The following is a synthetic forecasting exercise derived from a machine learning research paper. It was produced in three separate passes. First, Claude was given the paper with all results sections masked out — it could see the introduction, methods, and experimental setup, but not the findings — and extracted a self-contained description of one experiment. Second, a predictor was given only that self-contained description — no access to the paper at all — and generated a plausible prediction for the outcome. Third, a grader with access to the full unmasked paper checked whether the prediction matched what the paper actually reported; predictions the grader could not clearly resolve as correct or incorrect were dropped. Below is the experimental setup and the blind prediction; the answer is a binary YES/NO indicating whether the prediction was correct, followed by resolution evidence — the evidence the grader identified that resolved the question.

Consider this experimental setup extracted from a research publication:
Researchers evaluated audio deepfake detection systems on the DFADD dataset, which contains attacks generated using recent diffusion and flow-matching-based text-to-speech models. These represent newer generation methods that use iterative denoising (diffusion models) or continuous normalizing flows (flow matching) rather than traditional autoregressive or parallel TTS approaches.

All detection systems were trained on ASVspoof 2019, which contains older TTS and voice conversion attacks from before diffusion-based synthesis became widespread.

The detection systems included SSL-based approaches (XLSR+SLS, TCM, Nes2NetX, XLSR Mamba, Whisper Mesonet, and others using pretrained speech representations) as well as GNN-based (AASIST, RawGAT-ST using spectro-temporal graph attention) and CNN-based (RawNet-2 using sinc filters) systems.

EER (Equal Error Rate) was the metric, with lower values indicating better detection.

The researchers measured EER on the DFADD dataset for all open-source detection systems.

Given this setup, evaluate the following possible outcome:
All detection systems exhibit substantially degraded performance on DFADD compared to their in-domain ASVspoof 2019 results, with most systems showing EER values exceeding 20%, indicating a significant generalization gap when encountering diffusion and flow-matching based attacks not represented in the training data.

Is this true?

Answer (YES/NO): YES